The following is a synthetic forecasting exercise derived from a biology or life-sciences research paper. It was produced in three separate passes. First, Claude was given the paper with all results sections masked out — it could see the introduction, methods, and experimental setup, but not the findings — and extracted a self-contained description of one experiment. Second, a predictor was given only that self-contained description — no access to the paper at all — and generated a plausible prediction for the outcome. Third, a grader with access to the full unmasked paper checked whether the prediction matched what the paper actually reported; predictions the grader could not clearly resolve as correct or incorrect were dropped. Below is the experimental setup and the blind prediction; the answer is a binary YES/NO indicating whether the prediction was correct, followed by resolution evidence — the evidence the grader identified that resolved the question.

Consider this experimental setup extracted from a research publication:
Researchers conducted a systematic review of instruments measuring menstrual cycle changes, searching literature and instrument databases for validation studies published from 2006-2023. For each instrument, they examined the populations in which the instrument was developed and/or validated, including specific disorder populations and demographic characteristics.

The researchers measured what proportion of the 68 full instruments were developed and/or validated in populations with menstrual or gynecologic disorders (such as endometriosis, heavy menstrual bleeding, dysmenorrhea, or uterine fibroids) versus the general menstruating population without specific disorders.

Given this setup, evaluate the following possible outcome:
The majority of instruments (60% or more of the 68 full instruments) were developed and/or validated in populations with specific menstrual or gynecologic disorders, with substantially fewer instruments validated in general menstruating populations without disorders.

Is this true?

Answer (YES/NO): NO